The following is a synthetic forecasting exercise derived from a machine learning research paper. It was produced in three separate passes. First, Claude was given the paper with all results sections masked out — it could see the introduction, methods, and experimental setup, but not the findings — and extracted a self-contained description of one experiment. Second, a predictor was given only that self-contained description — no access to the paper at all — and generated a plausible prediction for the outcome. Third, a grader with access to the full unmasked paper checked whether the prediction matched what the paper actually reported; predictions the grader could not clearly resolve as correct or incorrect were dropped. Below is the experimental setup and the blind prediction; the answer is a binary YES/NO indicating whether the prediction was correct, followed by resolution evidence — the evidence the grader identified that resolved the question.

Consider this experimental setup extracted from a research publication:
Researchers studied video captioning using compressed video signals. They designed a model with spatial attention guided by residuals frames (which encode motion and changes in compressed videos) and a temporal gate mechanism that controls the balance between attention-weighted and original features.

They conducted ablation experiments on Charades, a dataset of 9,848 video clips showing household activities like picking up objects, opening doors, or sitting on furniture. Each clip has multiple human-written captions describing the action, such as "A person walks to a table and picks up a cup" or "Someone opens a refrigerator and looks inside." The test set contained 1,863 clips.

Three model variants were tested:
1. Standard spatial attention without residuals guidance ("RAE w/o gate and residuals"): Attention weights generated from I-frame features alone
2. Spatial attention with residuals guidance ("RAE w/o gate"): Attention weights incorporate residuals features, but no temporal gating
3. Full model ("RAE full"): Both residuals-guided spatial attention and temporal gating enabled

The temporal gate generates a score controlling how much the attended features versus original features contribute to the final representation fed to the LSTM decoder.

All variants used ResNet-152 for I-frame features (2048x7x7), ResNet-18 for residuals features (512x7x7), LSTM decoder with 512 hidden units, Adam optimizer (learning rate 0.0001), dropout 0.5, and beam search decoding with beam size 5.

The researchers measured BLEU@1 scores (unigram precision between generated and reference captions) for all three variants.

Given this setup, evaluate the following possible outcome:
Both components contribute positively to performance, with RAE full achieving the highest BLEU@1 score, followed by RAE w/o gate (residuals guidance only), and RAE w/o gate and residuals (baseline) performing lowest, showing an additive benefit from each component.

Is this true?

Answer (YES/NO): NO